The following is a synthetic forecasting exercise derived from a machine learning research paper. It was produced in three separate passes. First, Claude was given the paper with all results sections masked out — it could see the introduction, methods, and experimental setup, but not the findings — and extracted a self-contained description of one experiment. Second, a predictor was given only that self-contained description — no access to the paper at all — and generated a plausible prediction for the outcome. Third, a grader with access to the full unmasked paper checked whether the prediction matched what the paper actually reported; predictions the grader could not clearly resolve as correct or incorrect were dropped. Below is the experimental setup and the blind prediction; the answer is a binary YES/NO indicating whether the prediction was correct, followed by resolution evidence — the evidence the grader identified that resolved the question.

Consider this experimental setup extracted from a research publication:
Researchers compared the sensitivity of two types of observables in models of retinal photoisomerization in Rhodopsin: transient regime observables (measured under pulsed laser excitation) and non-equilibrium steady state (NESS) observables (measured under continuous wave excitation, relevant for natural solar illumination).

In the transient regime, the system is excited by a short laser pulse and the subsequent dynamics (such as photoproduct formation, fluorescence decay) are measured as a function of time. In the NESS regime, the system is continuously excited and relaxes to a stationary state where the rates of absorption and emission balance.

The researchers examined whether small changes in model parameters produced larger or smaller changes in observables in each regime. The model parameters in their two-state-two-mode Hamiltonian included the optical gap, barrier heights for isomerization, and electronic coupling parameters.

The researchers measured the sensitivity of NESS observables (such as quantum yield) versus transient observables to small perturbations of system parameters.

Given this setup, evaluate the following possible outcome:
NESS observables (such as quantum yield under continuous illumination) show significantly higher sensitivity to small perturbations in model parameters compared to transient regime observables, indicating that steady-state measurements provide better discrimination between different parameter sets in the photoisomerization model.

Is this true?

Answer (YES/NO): YES